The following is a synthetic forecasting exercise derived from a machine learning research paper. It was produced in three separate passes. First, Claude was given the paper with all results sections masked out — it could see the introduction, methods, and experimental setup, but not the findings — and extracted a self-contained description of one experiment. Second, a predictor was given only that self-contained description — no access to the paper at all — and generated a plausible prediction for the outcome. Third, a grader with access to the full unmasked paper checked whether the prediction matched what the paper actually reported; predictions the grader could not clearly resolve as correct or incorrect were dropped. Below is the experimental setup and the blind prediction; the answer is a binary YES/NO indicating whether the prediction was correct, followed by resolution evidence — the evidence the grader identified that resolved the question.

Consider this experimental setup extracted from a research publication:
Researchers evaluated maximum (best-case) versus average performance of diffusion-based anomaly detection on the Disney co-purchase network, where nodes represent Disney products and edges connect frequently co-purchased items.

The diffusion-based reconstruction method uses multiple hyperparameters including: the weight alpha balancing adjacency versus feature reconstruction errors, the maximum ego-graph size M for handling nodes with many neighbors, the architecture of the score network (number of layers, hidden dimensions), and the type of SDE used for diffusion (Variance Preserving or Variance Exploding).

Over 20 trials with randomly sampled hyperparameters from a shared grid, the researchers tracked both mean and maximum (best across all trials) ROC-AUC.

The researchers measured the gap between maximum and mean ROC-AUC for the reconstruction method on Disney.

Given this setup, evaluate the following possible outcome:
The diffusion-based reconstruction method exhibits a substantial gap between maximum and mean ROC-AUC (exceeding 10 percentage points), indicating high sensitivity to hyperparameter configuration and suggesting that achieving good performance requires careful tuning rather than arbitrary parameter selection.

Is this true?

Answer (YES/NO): YES